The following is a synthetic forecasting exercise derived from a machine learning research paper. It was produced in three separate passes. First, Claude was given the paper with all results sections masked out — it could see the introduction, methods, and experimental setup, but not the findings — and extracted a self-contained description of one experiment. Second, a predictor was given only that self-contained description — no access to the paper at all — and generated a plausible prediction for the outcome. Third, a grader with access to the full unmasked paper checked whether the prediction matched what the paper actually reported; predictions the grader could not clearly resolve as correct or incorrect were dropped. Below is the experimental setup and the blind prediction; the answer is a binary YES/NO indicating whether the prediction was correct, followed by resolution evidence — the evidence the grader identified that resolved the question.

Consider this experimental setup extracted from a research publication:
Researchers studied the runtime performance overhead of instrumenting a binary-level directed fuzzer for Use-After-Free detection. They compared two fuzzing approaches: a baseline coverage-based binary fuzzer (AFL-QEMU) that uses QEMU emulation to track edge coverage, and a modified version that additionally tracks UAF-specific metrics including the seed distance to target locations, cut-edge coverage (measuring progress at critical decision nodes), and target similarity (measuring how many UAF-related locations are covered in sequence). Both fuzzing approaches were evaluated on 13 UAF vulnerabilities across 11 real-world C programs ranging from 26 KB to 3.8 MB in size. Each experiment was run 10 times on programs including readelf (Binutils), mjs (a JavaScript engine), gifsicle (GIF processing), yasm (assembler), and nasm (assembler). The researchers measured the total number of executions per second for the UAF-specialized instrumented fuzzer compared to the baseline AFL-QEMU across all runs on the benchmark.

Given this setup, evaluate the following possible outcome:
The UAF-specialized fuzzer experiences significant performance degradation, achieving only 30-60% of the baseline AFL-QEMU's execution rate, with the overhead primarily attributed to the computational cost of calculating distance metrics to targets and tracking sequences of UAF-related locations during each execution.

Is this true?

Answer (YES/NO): NO